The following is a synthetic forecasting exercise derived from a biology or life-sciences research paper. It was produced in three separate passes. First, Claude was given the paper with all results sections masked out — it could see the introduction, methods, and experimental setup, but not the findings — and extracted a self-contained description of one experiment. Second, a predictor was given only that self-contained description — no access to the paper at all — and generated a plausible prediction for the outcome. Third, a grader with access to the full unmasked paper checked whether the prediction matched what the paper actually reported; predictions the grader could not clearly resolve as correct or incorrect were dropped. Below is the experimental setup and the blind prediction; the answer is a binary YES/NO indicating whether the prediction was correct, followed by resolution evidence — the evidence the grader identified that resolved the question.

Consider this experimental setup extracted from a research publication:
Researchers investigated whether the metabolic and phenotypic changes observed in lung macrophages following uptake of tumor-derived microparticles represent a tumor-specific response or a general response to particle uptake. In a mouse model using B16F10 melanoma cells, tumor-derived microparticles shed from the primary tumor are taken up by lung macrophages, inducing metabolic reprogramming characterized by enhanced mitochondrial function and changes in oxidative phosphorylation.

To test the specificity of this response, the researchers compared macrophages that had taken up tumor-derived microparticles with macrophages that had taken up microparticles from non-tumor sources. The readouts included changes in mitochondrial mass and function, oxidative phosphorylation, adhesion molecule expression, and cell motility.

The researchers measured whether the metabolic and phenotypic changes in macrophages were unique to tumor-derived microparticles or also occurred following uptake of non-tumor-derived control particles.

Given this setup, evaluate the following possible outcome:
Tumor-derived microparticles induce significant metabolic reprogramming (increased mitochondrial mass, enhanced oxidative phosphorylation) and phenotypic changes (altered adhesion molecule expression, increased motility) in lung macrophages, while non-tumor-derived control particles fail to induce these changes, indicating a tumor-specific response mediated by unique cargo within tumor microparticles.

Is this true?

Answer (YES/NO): NO